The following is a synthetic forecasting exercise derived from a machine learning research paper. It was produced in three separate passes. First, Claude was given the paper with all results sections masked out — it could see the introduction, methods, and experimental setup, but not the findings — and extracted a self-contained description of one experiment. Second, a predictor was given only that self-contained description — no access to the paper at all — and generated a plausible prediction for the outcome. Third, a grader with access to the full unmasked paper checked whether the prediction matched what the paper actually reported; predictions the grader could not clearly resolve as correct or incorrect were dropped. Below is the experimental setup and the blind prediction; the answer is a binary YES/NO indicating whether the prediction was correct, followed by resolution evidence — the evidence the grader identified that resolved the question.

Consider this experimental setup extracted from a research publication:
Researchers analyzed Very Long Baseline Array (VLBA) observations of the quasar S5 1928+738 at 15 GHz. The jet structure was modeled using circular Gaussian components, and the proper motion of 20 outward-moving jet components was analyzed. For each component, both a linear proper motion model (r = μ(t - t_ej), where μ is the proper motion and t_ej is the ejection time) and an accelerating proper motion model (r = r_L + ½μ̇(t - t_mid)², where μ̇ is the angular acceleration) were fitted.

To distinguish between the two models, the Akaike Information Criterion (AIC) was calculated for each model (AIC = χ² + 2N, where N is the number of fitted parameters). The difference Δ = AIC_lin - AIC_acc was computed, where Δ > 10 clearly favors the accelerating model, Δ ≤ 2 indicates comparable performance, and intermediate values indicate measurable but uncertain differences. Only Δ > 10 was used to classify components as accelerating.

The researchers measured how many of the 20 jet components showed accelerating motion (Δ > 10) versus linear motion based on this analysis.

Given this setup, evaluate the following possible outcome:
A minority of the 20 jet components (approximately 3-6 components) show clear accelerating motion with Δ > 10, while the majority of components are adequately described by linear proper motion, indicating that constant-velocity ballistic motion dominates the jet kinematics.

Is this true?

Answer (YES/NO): NO